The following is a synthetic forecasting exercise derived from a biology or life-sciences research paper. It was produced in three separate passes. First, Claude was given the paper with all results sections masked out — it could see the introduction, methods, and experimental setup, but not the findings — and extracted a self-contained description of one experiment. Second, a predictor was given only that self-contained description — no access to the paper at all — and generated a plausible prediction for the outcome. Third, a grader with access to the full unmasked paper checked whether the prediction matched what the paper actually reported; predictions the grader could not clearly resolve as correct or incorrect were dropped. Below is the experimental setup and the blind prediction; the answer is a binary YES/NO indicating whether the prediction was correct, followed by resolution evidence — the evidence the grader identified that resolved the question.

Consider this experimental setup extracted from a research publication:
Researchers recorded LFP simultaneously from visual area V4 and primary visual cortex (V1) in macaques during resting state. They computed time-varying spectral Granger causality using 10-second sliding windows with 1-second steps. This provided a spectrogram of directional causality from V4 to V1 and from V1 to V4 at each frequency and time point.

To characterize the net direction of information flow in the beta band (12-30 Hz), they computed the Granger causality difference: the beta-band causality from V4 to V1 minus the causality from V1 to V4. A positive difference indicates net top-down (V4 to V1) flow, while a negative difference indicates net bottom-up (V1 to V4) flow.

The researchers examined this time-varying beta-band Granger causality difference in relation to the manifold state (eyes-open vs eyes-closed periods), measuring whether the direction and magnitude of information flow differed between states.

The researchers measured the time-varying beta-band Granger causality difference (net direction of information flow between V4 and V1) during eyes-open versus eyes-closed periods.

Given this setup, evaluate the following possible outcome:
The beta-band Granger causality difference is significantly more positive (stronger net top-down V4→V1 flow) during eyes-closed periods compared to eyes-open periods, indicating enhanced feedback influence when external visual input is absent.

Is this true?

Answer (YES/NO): NO